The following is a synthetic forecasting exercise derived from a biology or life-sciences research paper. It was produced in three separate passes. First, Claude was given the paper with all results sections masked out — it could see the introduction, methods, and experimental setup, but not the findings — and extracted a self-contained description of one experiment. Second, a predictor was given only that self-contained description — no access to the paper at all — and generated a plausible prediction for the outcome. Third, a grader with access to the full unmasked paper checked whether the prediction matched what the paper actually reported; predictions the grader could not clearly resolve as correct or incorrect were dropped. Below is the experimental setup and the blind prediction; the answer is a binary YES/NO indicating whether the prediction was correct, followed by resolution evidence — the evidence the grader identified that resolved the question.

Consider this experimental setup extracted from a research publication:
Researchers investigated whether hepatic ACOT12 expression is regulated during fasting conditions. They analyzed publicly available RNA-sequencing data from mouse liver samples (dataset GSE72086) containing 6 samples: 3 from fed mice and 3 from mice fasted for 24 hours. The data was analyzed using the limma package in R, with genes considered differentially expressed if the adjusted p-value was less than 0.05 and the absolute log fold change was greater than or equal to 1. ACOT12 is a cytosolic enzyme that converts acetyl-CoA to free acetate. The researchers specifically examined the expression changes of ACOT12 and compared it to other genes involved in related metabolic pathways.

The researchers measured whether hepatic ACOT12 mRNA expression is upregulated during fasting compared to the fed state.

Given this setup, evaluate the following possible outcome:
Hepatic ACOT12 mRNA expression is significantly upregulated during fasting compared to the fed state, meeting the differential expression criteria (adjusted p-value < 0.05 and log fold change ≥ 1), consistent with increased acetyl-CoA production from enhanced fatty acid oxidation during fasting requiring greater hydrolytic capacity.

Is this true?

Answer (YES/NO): YES